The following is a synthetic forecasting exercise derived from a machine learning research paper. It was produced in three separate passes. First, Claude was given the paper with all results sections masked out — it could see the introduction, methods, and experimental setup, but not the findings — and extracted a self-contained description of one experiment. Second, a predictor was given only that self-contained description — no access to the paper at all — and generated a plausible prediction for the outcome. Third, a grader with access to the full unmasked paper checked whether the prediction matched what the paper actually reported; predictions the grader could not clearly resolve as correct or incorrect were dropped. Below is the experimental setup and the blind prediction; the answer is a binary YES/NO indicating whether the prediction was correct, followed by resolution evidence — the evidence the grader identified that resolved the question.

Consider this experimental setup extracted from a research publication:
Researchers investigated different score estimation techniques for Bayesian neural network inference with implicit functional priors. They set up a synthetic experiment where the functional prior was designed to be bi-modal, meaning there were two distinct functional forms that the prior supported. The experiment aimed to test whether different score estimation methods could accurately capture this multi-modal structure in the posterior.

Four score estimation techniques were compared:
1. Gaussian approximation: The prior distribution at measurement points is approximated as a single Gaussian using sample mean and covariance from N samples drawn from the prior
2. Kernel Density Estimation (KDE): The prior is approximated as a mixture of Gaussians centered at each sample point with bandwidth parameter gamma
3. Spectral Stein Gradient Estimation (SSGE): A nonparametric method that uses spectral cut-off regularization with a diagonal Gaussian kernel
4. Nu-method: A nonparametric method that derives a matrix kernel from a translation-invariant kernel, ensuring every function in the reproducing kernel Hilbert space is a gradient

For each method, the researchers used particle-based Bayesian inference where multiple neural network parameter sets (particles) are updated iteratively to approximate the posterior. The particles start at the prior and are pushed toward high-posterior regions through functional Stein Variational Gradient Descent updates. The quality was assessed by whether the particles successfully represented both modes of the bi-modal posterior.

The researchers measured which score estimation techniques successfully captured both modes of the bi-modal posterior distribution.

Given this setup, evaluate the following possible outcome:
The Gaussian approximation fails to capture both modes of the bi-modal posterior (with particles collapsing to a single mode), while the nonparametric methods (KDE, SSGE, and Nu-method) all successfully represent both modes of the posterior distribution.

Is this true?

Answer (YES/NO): YES